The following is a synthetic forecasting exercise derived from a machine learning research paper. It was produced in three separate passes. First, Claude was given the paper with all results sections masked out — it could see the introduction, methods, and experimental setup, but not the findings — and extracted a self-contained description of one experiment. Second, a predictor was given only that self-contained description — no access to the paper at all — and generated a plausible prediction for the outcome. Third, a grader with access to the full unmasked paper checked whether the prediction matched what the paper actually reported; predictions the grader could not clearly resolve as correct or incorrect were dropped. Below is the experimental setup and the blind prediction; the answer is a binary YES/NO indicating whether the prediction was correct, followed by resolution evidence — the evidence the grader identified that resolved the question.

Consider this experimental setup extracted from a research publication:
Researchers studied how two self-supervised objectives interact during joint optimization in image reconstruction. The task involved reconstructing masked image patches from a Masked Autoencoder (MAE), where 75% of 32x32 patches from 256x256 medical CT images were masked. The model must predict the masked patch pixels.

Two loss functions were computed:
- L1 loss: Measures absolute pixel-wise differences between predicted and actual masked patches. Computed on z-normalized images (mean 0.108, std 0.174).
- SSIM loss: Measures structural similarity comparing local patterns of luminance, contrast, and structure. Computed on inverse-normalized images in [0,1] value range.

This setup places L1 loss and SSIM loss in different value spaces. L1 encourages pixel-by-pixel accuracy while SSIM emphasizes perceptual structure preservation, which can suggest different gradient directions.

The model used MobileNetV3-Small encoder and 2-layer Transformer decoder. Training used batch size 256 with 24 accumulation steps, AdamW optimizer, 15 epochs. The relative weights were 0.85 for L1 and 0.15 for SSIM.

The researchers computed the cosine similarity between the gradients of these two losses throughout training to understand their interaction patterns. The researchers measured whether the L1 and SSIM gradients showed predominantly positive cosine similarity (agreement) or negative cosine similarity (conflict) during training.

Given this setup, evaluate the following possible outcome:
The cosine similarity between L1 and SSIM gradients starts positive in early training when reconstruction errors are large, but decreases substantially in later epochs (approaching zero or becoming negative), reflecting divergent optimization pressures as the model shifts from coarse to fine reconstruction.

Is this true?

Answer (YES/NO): NO